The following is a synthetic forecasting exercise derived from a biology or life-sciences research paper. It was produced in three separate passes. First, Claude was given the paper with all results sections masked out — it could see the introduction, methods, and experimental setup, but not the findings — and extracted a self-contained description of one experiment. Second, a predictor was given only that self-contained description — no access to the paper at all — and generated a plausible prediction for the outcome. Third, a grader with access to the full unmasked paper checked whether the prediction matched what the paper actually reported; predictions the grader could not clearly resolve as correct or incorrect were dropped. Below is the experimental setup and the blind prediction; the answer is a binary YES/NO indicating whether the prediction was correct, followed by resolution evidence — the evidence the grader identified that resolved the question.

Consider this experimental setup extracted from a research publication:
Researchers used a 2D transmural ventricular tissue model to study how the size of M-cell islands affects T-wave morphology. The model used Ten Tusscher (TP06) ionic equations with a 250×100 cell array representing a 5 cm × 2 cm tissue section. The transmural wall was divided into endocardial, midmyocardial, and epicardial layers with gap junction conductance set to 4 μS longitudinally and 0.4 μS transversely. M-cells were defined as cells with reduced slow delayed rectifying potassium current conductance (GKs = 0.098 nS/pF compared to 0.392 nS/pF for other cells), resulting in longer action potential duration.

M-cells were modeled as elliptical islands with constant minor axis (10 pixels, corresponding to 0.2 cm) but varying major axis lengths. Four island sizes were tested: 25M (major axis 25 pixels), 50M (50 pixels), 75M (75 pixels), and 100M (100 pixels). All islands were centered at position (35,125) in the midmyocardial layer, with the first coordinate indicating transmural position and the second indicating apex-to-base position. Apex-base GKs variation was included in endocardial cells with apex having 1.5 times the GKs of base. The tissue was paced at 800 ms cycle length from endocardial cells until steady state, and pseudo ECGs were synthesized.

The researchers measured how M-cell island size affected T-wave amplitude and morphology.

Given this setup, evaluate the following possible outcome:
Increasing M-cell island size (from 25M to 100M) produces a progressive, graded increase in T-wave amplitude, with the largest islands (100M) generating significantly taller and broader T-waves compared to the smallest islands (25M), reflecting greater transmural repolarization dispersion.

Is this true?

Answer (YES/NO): YES